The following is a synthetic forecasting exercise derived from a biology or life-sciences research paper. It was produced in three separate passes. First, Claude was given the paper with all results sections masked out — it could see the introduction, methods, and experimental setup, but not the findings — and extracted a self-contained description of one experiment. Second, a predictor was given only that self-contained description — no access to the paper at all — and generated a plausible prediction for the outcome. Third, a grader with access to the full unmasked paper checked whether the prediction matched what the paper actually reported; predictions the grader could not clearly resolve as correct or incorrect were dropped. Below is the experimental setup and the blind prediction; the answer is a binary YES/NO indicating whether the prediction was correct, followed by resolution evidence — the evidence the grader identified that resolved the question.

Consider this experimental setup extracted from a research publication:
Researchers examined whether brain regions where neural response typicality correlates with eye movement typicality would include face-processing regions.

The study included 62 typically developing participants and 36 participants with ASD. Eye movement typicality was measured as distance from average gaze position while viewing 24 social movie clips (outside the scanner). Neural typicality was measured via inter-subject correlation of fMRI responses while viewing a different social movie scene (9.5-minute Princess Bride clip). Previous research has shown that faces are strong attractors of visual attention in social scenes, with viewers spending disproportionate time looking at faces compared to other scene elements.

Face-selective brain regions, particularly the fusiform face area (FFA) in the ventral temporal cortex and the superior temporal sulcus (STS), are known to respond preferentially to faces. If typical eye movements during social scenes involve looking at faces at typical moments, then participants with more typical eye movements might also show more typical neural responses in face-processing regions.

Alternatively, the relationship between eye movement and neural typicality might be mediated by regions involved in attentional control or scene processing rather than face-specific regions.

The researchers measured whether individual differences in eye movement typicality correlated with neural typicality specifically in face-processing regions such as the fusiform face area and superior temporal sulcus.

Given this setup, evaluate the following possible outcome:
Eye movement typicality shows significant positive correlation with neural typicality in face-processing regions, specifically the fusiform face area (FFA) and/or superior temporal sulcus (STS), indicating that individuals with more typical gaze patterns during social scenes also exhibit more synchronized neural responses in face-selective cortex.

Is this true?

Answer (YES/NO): YES